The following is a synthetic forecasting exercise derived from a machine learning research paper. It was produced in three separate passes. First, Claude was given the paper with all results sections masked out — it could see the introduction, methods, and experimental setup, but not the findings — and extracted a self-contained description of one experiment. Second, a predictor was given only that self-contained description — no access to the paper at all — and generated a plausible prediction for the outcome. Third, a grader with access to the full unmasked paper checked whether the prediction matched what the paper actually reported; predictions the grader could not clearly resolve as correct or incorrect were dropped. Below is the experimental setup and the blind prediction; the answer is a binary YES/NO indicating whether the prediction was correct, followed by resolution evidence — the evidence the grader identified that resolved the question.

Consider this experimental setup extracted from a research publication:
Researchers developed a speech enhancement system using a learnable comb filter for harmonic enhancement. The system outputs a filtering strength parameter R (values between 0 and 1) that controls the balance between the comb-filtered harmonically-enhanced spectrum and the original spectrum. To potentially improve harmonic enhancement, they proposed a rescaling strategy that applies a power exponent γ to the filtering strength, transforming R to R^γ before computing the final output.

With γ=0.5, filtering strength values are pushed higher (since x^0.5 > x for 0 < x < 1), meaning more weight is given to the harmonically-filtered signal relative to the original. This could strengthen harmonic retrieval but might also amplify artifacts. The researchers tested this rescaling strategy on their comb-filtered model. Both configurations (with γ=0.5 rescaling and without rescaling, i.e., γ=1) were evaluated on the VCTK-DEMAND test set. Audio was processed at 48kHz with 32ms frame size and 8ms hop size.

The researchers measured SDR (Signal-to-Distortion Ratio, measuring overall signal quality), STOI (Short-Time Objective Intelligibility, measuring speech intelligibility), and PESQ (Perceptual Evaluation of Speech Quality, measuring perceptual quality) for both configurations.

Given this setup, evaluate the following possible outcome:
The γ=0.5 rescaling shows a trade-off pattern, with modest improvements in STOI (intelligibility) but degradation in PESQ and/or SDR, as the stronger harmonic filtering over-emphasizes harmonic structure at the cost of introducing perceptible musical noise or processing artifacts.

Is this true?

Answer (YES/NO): NO